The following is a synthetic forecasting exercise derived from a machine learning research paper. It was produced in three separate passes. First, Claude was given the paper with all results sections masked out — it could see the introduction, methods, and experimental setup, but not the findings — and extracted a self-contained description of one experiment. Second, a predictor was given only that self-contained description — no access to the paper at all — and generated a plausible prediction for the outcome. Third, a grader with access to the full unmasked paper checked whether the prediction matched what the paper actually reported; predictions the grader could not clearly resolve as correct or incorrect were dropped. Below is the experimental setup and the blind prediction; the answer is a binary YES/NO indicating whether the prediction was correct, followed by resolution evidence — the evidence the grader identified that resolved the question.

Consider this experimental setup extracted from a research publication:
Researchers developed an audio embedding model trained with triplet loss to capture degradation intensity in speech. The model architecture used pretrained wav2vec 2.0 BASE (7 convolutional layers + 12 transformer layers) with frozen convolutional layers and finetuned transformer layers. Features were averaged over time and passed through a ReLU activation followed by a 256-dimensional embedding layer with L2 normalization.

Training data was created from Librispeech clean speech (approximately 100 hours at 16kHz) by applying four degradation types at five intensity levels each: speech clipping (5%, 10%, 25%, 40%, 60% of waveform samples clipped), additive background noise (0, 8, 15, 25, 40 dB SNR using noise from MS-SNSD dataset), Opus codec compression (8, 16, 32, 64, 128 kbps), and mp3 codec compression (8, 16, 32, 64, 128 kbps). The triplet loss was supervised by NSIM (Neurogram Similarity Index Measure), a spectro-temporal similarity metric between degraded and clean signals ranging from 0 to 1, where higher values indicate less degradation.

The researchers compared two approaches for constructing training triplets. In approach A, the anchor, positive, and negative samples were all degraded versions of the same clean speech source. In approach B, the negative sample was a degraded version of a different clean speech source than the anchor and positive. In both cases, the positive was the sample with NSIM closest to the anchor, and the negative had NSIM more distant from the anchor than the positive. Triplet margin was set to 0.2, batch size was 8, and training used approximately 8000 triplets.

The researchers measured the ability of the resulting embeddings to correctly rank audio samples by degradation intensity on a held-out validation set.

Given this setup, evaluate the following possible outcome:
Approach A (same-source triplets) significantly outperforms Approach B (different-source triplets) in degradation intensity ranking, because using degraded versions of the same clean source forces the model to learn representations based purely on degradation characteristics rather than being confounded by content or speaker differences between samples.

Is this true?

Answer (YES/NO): YES